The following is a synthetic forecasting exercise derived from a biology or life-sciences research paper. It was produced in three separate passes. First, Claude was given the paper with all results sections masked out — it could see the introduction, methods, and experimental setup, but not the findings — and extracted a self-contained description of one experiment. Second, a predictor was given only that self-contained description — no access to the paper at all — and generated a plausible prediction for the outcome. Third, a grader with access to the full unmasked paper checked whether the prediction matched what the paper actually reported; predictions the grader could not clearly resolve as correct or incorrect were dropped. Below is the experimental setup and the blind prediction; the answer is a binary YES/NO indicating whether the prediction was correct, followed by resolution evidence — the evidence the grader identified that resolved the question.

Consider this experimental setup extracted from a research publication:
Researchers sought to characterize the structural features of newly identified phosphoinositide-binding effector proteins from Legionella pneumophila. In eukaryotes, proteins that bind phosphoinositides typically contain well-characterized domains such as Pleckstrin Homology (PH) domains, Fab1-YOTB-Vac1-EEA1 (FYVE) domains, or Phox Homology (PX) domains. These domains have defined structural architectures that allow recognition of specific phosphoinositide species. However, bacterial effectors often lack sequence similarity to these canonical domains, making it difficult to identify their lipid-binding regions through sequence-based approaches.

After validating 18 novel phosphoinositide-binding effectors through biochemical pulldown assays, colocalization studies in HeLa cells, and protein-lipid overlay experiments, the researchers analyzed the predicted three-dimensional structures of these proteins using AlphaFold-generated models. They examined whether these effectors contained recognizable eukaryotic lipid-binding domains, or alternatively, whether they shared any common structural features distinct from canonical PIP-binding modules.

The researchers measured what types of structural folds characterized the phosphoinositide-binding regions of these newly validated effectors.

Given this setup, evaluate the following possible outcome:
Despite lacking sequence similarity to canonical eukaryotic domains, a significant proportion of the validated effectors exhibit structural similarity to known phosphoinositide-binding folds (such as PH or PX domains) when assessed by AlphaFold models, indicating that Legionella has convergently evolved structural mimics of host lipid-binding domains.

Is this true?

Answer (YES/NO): NO